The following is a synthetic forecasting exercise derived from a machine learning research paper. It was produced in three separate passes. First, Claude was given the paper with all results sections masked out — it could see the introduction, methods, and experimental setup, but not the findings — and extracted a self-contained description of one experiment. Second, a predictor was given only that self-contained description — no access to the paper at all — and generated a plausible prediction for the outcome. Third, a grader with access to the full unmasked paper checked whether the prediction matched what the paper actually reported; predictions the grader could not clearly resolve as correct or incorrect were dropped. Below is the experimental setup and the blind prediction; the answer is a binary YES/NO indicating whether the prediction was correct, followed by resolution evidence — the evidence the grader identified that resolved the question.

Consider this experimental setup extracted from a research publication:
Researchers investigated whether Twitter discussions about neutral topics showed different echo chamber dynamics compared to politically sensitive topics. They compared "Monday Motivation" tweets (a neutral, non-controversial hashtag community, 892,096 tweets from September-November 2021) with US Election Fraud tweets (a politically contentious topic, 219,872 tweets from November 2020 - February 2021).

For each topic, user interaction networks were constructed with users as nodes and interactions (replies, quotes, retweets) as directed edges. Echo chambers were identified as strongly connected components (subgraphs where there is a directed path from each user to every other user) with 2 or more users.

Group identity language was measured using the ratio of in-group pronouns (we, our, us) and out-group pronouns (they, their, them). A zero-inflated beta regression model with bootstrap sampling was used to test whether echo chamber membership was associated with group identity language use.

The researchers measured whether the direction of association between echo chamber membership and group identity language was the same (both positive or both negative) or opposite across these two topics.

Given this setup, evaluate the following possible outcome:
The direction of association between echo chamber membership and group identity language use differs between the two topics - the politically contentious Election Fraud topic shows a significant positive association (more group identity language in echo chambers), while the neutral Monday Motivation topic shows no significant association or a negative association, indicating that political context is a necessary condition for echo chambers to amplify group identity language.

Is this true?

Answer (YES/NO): YES